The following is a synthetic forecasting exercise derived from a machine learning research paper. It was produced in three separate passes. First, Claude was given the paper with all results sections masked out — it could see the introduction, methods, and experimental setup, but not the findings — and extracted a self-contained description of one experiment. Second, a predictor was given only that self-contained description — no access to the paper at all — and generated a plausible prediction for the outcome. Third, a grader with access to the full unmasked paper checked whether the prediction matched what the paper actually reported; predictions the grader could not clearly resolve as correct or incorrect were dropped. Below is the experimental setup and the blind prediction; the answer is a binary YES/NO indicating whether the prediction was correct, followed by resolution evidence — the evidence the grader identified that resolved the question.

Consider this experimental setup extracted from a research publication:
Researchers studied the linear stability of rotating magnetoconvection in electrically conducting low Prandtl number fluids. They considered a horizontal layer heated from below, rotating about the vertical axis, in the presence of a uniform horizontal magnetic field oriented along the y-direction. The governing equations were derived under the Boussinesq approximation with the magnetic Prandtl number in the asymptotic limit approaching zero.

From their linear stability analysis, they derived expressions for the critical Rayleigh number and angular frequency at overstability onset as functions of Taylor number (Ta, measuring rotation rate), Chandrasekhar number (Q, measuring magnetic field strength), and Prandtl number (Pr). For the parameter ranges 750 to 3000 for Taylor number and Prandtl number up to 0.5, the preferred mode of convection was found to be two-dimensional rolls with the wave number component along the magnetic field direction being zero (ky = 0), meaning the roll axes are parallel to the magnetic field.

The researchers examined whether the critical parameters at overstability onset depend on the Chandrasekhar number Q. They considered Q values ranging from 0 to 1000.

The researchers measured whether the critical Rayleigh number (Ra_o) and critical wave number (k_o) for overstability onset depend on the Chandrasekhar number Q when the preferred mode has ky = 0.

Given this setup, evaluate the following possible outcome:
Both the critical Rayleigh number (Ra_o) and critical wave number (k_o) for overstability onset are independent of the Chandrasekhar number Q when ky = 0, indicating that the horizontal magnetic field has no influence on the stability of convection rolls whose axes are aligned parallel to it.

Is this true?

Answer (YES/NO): YES